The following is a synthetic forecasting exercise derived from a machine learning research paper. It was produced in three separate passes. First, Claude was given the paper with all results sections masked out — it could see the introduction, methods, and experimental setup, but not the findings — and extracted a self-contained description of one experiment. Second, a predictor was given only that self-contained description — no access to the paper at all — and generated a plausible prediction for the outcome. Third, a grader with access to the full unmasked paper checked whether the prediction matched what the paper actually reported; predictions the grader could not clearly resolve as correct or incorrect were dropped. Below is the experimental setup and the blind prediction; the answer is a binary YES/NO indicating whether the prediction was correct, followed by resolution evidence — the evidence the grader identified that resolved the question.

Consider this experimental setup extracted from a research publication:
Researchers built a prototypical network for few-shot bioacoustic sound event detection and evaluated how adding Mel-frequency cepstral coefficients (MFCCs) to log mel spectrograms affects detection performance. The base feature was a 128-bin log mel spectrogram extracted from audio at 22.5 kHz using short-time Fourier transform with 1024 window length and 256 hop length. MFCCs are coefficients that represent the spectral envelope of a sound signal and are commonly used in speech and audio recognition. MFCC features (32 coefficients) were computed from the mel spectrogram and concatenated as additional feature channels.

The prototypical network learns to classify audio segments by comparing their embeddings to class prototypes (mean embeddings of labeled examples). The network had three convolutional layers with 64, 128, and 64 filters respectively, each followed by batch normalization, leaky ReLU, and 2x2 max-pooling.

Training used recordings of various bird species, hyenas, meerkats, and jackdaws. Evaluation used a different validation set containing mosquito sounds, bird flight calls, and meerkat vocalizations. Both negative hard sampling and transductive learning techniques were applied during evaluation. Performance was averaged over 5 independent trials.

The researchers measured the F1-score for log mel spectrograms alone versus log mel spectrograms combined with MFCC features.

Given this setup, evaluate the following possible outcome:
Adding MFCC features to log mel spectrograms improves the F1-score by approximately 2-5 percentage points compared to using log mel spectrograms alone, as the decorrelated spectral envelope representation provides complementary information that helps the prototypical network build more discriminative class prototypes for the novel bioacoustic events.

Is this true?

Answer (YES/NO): NO